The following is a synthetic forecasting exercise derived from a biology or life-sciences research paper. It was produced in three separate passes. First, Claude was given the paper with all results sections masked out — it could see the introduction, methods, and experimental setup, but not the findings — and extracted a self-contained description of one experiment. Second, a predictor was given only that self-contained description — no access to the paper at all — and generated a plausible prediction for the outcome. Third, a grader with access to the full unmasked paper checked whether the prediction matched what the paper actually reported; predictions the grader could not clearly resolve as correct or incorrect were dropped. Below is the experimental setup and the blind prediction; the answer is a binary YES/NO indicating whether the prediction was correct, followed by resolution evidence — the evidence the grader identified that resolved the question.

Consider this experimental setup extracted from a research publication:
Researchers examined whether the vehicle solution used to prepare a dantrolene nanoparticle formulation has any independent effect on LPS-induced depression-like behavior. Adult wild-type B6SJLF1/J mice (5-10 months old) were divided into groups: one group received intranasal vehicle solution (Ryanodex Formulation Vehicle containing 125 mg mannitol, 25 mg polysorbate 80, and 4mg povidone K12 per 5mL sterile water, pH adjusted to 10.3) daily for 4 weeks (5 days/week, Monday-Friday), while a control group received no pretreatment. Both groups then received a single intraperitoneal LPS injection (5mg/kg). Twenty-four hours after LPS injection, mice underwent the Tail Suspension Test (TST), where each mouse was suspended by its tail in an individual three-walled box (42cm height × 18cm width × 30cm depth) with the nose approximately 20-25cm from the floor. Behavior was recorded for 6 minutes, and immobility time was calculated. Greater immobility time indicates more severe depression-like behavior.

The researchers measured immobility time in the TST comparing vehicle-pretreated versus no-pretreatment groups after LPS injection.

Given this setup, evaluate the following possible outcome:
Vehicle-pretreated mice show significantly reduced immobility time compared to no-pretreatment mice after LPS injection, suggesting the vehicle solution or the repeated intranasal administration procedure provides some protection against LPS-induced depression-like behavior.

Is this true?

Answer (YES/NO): NO